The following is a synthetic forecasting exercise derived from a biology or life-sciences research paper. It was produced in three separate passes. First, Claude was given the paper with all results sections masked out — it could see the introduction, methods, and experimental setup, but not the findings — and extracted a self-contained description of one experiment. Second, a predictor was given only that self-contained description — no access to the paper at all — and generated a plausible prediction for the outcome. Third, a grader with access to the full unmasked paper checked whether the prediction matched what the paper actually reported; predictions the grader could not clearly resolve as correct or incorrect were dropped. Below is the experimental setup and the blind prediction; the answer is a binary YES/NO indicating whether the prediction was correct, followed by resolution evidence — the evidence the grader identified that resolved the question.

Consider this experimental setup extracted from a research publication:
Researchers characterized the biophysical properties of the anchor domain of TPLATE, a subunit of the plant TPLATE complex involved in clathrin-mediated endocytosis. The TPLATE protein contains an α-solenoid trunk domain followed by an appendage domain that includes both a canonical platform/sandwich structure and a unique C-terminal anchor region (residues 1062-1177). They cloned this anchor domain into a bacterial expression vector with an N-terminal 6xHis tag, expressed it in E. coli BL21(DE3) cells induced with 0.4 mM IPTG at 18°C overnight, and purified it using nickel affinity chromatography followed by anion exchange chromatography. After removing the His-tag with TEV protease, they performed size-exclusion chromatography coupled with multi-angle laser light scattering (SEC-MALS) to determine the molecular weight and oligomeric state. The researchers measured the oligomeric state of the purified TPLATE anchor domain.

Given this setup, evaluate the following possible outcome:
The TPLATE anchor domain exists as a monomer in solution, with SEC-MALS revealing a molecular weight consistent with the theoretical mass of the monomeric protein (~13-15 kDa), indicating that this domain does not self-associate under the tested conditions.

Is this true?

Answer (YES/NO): YES